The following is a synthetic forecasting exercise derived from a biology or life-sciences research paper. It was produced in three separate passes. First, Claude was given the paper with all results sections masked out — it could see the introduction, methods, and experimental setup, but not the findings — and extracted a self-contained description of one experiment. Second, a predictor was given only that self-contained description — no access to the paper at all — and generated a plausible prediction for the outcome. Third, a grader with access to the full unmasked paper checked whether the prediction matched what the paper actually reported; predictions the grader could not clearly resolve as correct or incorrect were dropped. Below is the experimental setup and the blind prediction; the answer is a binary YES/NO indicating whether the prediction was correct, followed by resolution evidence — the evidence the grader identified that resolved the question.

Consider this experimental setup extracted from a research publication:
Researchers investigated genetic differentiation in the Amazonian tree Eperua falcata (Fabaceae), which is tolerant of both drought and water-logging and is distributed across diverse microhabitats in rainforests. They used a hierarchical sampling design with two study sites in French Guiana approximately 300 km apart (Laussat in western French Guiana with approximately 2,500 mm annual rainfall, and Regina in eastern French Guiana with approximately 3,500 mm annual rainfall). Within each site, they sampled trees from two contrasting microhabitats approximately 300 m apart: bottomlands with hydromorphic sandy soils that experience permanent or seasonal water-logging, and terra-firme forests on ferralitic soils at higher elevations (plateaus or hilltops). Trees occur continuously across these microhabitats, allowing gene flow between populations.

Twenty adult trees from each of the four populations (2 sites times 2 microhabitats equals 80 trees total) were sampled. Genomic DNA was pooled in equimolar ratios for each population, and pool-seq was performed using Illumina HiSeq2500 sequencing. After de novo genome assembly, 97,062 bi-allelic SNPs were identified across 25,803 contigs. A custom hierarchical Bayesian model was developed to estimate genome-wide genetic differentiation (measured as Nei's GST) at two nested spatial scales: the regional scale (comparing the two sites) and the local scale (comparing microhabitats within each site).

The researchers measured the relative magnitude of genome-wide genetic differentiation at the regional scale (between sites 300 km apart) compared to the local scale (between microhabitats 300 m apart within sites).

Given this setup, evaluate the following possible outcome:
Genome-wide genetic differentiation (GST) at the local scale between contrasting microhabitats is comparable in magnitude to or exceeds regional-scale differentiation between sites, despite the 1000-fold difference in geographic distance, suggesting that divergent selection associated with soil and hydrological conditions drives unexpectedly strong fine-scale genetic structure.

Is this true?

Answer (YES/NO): NO